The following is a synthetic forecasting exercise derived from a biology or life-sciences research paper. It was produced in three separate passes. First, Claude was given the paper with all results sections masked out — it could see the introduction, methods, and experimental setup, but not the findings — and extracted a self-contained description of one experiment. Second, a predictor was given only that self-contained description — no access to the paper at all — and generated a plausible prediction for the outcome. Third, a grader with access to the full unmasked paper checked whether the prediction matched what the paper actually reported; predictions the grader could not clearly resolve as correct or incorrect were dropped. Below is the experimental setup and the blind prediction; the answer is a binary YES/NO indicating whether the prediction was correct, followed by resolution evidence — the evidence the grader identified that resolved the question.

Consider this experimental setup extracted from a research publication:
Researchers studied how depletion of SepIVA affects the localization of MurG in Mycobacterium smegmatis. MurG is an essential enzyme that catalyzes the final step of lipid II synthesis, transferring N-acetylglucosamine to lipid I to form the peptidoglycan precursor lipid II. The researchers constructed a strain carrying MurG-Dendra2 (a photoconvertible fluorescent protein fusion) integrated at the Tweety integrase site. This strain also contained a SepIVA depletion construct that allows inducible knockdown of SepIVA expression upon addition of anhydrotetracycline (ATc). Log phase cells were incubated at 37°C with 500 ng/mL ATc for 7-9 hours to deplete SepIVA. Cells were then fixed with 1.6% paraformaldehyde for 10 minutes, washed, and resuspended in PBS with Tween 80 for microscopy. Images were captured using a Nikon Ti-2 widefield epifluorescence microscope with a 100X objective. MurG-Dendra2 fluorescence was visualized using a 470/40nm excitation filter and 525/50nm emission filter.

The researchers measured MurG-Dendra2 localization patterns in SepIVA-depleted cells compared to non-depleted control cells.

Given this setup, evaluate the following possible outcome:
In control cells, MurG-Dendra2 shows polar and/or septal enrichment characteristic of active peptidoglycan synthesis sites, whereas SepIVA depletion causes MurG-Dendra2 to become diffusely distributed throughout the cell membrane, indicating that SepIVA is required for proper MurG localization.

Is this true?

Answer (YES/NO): NO